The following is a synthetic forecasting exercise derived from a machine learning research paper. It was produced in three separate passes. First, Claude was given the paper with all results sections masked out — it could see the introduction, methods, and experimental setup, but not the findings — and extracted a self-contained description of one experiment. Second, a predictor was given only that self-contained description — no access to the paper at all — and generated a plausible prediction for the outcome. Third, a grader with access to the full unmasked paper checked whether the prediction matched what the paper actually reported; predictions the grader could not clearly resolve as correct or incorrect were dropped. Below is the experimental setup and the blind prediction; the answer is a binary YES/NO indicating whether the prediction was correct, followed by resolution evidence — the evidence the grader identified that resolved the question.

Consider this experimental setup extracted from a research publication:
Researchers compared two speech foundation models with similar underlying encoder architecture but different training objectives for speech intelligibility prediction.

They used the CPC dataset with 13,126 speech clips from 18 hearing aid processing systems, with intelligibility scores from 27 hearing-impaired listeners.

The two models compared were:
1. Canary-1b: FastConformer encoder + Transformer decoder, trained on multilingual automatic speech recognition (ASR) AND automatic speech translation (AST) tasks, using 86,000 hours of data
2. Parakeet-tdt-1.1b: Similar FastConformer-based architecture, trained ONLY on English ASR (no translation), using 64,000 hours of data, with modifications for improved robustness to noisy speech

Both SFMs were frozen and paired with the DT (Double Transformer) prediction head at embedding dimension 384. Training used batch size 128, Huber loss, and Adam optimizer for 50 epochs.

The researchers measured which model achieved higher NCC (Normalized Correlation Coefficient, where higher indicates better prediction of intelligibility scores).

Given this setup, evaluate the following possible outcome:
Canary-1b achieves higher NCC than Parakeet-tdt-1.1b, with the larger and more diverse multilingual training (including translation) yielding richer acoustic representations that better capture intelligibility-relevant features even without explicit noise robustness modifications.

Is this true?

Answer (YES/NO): NO